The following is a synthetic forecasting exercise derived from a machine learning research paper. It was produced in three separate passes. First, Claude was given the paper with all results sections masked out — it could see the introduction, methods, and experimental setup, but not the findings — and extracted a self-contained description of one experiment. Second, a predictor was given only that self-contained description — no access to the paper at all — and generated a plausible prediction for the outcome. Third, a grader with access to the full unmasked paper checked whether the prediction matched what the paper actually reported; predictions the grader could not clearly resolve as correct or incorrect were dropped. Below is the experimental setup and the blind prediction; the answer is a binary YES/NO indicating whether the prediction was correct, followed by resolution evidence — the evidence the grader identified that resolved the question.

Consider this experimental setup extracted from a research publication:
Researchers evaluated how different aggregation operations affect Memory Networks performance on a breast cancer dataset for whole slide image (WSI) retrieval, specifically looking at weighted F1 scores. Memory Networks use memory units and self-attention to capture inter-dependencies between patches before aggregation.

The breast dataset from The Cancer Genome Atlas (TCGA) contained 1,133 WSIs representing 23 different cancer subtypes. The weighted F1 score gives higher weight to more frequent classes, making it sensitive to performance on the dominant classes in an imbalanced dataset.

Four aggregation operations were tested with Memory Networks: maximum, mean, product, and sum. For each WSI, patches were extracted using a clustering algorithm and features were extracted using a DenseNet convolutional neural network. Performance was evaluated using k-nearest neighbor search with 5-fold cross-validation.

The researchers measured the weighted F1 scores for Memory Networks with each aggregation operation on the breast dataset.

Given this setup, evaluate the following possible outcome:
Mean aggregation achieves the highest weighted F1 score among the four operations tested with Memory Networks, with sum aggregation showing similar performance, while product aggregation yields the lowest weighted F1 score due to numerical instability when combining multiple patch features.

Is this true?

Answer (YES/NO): NO